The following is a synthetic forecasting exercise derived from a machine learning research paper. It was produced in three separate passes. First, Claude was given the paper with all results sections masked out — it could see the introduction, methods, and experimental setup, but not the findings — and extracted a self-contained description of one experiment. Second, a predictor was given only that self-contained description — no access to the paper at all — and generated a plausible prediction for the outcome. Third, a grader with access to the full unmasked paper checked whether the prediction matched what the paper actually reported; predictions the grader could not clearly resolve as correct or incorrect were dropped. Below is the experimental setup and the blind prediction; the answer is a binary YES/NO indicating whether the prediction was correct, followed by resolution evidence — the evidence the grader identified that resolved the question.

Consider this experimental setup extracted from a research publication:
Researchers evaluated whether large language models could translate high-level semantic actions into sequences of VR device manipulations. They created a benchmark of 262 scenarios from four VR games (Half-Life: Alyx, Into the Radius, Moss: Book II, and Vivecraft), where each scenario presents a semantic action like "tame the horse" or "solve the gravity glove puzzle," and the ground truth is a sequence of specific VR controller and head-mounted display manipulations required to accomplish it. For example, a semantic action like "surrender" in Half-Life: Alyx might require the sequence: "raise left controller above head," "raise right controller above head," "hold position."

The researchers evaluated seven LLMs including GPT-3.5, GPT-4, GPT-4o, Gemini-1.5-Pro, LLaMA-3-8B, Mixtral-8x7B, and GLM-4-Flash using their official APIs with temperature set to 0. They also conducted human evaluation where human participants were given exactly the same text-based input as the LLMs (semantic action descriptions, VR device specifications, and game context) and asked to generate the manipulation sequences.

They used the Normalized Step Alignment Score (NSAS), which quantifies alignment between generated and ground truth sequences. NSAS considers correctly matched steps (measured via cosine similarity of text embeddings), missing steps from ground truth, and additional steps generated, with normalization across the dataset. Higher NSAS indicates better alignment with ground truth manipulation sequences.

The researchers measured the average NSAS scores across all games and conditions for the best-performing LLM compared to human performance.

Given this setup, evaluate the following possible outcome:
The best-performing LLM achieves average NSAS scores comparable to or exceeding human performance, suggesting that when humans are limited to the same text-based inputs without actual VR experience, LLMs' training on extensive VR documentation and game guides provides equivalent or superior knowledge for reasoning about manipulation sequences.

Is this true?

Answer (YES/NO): YES